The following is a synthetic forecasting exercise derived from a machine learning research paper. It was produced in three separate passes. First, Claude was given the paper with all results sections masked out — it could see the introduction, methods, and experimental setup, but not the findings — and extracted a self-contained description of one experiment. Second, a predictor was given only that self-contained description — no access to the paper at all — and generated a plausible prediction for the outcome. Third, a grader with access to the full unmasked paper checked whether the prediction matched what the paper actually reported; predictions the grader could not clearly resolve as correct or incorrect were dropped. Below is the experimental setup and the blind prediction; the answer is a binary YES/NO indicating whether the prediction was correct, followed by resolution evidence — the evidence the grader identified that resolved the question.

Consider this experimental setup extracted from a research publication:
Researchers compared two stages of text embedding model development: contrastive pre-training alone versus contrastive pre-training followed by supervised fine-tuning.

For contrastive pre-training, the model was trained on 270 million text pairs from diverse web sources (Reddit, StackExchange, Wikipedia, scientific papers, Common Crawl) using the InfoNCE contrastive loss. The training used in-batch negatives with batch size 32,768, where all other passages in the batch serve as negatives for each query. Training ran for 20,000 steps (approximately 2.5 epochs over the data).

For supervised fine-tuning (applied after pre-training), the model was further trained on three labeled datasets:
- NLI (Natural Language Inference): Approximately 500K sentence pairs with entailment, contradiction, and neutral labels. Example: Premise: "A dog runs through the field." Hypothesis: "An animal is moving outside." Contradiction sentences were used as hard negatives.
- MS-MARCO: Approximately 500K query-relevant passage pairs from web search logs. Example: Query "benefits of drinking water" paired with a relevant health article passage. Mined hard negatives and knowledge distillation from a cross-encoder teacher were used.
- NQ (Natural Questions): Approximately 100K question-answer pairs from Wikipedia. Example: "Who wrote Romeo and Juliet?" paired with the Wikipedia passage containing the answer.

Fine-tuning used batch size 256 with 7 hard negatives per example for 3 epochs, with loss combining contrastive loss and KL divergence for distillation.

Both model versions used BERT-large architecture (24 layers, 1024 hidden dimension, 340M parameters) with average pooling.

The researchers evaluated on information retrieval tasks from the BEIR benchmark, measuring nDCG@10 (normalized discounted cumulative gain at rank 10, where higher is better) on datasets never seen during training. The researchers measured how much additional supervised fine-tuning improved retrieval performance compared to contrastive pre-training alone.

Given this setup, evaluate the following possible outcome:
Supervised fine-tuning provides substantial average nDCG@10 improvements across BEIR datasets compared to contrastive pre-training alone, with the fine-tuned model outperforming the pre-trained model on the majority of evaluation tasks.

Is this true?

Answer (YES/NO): YES